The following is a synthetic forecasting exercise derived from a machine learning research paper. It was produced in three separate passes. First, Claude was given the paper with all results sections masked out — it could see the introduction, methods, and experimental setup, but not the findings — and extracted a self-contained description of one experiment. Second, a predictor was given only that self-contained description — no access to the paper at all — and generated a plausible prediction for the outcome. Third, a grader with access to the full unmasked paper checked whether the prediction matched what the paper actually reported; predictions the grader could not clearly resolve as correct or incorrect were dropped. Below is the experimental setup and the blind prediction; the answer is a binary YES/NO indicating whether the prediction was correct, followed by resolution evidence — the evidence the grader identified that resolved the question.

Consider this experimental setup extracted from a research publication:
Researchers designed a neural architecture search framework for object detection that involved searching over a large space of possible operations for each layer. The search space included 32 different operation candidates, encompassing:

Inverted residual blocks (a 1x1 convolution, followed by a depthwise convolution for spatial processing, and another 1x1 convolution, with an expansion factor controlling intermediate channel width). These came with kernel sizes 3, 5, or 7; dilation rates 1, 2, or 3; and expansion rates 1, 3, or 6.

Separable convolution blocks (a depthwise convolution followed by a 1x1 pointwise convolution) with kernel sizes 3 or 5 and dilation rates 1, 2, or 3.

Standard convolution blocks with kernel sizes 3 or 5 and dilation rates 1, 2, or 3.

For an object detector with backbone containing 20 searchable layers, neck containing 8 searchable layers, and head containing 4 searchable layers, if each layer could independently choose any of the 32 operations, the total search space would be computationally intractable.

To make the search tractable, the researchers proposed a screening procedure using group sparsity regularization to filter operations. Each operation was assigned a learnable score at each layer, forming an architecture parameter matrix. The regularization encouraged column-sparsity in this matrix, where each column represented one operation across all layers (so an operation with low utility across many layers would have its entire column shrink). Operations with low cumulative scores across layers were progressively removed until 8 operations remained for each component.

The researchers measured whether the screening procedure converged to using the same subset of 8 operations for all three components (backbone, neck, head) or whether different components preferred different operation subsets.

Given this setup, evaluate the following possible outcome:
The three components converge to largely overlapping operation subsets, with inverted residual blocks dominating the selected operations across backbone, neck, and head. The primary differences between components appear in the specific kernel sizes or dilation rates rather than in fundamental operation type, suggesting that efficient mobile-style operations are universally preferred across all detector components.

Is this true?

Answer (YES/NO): NO